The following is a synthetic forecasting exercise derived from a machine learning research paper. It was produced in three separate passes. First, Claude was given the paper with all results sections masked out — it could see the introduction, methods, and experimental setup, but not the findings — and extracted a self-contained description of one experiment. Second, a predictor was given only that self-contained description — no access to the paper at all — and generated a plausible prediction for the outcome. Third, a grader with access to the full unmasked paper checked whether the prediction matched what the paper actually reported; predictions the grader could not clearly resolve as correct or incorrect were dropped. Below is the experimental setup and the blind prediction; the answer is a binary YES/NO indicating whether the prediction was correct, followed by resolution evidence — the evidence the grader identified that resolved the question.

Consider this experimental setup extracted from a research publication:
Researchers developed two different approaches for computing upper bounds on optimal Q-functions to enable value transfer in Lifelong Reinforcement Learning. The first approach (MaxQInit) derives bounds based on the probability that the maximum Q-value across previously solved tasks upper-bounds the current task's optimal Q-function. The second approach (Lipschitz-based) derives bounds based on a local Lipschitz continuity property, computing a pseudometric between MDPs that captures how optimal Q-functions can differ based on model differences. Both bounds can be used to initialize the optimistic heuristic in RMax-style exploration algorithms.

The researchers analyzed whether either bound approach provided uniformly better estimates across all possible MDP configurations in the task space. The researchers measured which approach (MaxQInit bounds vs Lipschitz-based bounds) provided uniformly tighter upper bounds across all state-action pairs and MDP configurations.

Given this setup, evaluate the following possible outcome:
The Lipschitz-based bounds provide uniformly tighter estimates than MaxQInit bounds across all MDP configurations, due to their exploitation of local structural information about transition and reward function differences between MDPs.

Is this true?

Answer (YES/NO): NO